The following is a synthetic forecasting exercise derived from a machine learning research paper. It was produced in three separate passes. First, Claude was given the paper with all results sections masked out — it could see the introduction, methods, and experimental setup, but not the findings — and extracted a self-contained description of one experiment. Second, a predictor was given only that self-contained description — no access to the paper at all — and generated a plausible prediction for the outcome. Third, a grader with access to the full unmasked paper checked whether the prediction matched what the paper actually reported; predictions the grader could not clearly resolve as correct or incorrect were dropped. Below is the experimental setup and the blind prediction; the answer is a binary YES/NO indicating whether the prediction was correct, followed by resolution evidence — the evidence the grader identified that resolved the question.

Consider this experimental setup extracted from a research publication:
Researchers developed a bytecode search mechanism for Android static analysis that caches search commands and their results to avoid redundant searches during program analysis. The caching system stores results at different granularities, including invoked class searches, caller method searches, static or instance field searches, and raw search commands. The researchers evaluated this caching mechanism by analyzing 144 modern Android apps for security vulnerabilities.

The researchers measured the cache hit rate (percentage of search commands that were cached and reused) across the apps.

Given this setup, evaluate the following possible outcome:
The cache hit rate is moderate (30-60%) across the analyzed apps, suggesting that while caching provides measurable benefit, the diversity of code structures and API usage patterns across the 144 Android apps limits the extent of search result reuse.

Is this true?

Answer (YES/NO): NO